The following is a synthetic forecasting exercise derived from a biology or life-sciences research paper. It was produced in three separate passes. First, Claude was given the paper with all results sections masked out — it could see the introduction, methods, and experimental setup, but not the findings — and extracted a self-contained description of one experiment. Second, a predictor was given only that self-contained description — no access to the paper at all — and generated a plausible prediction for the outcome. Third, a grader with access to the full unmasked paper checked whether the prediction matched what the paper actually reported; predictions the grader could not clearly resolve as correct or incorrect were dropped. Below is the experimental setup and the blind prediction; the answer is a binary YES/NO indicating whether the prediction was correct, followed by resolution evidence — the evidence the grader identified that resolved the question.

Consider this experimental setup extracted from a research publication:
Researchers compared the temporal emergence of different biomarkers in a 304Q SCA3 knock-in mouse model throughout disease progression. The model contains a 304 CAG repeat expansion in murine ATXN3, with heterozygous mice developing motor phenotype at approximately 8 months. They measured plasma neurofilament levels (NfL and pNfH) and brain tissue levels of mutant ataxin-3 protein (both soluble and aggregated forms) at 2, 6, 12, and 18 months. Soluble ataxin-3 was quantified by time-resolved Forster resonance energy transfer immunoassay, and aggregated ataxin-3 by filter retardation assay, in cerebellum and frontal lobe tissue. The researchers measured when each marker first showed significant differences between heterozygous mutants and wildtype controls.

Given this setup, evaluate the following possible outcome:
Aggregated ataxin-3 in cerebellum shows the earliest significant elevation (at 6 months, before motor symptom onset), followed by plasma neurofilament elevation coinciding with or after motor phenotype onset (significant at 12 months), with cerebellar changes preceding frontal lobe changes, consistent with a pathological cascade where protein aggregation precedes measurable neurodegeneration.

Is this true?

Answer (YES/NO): NO